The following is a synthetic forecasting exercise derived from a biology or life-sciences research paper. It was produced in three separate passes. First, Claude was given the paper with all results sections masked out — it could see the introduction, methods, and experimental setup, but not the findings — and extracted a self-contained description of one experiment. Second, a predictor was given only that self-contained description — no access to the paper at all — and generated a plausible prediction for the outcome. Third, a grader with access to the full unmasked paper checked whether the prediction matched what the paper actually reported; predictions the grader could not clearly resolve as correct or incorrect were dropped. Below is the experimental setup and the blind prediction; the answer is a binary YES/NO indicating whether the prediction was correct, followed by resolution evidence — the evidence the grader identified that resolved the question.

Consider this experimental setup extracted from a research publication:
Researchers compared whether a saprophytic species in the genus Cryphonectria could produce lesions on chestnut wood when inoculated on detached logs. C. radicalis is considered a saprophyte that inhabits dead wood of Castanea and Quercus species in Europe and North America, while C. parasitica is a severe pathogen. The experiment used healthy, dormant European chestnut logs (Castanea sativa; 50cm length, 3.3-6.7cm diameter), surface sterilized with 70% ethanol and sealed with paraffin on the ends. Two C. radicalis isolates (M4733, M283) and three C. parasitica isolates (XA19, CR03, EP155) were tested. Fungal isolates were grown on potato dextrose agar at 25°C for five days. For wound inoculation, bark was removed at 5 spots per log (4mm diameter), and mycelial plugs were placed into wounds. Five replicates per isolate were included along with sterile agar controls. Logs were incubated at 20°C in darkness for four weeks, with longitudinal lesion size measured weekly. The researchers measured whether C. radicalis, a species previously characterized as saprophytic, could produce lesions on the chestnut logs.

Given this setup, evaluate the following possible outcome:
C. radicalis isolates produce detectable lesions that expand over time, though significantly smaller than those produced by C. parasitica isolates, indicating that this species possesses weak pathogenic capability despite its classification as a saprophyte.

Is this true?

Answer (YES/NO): NO